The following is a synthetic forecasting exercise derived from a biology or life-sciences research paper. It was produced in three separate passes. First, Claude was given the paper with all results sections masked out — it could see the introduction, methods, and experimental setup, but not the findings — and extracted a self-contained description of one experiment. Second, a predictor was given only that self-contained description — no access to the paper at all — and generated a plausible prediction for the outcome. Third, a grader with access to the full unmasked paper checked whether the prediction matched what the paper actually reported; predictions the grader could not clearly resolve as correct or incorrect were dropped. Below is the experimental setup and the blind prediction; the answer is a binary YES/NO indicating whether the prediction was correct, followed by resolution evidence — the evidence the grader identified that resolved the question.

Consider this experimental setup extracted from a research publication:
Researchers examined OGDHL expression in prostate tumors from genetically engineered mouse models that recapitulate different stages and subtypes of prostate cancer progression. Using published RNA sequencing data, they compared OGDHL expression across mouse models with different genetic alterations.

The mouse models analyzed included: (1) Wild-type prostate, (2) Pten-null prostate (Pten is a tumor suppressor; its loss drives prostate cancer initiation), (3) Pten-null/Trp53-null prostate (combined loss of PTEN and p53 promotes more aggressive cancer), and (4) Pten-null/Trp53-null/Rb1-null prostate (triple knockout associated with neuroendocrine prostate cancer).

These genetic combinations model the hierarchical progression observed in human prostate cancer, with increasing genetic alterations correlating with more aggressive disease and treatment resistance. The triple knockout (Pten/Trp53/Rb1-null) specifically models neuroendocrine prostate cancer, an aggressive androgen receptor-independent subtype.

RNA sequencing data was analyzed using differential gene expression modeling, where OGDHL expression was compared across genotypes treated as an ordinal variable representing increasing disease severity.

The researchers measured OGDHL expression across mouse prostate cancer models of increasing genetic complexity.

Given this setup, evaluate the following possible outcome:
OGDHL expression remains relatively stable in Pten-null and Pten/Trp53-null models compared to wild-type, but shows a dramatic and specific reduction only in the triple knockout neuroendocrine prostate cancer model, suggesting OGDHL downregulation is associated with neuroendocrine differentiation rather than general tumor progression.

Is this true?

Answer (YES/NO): NO